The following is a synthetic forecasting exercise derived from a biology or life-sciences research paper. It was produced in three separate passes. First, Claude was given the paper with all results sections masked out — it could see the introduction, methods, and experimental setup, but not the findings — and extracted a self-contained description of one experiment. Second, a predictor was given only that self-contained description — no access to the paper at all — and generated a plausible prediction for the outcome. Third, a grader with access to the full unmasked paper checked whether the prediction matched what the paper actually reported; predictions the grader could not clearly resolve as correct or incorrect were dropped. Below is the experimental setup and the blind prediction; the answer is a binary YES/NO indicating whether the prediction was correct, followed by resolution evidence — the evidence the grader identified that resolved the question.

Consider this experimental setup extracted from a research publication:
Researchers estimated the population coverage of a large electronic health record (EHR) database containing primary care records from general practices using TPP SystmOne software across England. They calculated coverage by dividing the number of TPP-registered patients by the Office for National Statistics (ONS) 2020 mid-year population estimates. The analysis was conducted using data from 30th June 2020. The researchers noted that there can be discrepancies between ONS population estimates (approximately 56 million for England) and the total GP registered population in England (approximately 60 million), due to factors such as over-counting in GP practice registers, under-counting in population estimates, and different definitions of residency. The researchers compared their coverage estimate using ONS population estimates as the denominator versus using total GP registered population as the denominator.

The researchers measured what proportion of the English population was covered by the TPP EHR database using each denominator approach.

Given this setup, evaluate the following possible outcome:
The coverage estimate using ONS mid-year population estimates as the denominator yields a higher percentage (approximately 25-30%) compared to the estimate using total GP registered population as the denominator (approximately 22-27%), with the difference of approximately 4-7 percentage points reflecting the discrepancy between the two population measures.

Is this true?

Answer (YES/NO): NO